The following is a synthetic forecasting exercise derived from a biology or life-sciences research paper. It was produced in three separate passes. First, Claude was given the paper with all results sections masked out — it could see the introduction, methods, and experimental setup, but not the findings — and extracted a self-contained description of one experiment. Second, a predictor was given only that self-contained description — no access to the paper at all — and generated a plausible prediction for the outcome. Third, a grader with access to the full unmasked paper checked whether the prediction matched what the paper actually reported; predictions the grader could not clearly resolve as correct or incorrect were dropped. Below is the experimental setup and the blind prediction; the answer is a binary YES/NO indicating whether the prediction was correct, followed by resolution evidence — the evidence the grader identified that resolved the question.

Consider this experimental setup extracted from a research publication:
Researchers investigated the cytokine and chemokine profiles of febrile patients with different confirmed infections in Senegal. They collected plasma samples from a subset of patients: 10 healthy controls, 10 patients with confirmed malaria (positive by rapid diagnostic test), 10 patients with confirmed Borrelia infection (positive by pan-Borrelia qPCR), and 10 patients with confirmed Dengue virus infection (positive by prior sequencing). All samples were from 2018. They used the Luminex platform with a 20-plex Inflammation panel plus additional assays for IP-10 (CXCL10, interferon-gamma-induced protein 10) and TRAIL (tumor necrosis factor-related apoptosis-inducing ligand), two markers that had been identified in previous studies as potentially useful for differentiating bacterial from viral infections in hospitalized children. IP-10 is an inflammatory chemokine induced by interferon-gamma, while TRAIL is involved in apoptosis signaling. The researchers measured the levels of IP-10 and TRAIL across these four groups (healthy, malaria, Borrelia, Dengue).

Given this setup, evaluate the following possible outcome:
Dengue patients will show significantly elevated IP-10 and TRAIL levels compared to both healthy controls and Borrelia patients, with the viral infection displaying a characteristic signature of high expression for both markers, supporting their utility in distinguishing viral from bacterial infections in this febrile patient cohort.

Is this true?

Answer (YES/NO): NO